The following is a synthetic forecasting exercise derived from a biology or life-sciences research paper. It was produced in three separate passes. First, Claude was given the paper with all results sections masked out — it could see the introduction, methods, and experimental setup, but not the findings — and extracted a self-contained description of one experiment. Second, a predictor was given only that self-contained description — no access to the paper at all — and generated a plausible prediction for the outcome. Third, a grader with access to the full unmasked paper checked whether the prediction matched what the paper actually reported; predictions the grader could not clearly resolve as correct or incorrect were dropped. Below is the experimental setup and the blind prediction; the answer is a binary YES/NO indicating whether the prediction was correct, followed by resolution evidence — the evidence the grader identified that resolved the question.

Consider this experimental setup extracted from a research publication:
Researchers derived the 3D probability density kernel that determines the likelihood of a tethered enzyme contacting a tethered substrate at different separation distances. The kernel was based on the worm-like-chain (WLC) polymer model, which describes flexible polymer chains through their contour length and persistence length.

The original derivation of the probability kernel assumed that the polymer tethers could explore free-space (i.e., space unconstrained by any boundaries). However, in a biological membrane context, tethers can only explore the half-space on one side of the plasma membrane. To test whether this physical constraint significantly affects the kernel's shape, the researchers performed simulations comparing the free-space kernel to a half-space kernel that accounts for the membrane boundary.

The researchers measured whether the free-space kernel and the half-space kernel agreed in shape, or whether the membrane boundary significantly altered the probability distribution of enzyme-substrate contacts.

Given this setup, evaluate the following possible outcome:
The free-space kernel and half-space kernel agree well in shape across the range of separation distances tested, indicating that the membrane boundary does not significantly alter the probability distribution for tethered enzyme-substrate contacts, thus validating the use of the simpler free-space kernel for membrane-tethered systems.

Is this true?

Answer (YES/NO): YES